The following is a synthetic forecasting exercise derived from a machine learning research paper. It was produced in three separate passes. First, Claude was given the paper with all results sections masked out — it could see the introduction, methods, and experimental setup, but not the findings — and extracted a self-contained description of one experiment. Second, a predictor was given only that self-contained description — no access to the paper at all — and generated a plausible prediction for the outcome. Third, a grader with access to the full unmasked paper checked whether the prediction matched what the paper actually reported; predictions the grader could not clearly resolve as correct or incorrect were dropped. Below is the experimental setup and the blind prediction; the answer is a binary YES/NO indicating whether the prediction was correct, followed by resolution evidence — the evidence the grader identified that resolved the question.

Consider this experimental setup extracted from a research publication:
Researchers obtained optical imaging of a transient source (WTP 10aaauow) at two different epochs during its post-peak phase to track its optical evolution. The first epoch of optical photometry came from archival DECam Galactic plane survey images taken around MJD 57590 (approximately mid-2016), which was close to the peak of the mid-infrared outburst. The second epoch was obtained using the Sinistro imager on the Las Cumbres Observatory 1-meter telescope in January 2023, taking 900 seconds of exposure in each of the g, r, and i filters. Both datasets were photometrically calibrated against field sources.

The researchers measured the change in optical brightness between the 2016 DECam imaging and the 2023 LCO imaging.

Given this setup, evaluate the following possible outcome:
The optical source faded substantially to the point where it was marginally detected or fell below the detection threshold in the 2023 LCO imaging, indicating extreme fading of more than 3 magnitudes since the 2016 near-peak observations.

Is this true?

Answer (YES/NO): NO